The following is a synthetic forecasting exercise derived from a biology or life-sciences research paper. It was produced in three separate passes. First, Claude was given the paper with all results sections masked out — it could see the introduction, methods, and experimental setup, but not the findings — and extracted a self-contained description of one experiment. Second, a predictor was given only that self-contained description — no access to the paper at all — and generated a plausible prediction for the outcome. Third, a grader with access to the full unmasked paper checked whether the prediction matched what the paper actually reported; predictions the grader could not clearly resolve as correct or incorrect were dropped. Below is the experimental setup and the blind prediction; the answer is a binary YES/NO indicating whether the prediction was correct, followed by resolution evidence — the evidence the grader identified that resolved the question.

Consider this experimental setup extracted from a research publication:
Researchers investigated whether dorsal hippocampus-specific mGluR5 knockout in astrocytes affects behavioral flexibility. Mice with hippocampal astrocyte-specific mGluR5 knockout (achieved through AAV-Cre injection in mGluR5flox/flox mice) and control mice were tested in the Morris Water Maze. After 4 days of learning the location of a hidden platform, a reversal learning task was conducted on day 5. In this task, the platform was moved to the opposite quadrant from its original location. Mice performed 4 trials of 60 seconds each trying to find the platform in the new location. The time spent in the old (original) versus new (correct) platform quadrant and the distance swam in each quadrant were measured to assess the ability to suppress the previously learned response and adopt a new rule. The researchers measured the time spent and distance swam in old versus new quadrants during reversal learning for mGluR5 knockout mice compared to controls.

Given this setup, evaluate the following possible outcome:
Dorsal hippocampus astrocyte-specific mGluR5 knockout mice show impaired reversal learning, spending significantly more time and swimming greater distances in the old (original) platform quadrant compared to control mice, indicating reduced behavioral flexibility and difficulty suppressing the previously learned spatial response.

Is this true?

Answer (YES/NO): NO